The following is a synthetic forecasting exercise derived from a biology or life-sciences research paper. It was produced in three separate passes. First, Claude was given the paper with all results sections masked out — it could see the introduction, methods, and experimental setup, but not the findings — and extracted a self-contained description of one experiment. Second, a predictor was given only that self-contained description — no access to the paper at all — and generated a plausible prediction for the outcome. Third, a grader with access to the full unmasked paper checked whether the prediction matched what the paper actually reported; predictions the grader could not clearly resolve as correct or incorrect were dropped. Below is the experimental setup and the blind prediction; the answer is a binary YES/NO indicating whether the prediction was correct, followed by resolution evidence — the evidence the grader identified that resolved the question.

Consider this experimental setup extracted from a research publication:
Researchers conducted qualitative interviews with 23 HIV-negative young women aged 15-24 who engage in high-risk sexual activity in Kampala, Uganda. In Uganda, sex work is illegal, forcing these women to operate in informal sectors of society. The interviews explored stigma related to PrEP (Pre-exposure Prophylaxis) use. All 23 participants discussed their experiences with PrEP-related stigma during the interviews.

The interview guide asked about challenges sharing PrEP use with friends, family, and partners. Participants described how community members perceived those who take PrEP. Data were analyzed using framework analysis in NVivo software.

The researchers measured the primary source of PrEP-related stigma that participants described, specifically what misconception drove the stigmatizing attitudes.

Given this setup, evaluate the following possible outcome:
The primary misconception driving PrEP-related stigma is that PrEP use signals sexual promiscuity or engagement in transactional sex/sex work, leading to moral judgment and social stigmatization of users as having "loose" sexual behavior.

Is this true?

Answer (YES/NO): NO